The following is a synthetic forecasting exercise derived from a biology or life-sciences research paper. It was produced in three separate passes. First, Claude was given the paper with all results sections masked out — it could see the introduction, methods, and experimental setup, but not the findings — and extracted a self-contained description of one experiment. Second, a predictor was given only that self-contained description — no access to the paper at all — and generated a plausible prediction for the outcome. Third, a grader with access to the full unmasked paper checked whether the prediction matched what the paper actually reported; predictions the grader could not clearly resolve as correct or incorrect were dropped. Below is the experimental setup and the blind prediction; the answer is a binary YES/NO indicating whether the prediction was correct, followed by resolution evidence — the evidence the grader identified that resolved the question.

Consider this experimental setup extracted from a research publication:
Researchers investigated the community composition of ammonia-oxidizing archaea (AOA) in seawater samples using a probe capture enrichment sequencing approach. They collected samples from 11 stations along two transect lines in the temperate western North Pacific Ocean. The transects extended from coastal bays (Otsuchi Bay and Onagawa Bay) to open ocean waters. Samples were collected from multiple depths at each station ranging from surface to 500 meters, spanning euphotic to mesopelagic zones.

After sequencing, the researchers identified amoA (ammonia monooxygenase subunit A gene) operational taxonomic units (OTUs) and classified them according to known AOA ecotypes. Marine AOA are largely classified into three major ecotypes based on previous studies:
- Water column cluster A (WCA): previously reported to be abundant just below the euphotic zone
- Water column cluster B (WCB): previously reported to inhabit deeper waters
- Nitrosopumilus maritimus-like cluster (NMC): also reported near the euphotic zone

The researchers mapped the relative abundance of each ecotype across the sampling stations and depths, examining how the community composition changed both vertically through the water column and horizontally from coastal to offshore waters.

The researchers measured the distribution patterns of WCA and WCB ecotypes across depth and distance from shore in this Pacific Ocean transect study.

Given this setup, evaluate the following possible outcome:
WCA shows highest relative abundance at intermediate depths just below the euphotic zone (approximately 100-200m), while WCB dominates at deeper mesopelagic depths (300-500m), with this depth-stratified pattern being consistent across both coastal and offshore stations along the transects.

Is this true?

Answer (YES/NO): NO